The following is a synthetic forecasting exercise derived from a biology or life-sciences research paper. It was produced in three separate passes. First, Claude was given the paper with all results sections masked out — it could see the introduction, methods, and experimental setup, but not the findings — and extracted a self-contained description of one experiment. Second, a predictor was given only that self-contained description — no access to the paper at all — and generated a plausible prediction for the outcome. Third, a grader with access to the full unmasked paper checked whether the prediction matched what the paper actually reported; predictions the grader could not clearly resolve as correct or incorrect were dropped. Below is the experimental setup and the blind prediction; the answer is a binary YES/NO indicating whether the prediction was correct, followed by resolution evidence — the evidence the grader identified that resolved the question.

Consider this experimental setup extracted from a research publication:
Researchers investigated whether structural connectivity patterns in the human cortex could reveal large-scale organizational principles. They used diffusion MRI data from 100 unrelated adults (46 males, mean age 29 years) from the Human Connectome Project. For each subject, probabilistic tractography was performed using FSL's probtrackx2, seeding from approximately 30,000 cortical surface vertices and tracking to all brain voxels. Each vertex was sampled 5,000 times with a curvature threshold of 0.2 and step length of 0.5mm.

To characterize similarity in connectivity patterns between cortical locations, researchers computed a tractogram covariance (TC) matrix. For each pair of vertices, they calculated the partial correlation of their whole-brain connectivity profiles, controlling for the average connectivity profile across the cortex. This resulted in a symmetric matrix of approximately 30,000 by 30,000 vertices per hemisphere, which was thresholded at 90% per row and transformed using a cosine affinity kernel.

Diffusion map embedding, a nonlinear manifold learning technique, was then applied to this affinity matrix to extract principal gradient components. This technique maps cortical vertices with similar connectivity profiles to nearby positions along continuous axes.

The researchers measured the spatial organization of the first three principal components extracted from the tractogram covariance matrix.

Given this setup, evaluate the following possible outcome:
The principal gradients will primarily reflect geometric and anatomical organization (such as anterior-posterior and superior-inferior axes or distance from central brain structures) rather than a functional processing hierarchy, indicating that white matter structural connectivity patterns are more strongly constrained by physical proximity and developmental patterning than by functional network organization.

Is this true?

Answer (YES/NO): YES